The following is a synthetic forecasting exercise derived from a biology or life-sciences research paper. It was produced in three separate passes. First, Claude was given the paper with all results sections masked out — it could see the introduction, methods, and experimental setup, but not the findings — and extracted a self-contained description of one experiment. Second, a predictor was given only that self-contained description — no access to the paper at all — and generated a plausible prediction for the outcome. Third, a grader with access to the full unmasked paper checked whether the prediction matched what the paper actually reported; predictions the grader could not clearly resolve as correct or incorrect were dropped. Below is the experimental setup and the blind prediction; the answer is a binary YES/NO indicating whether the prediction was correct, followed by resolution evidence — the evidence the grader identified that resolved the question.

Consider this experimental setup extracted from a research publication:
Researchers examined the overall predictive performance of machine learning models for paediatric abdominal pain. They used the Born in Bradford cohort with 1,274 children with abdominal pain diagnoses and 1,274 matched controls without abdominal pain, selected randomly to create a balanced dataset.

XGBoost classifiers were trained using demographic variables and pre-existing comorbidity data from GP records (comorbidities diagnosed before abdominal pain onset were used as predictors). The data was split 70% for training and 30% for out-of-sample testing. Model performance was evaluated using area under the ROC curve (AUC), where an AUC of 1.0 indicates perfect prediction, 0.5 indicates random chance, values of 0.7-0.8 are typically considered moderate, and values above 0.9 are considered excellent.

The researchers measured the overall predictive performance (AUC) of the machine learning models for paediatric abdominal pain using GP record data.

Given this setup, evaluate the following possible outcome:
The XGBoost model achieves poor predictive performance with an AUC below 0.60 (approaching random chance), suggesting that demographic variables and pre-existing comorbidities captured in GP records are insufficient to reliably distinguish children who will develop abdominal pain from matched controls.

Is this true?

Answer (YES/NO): NO